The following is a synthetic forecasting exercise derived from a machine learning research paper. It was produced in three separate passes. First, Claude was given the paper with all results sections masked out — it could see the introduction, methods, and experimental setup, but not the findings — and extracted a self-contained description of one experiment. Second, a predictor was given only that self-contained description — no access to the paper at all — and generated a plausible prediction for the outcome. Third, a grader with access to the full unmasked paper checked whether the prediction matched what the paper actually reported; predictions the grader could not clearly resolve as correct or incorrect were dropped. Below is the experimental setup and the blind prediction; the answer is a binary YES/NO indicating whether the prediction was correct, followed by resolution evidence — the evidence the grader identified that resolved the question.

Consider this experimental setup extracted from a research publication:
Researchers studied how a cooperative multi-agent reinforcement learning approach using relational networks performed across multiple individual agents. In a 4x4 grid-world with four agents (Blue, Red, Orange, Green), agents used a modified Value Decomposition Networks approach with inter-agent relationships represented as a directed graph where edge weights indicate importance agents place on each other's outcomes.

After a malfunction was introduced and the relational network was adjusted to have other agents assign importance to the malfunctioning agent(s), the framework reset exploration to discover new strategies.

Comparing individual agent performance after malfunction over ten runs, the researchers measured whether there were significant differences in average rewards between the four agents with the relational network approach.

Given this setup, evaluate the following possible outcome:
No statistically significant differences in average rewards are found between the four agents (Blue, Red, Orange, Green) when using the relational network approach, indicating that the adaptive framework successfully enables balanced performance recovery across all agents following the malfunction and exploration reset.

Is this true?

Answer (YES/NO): NO